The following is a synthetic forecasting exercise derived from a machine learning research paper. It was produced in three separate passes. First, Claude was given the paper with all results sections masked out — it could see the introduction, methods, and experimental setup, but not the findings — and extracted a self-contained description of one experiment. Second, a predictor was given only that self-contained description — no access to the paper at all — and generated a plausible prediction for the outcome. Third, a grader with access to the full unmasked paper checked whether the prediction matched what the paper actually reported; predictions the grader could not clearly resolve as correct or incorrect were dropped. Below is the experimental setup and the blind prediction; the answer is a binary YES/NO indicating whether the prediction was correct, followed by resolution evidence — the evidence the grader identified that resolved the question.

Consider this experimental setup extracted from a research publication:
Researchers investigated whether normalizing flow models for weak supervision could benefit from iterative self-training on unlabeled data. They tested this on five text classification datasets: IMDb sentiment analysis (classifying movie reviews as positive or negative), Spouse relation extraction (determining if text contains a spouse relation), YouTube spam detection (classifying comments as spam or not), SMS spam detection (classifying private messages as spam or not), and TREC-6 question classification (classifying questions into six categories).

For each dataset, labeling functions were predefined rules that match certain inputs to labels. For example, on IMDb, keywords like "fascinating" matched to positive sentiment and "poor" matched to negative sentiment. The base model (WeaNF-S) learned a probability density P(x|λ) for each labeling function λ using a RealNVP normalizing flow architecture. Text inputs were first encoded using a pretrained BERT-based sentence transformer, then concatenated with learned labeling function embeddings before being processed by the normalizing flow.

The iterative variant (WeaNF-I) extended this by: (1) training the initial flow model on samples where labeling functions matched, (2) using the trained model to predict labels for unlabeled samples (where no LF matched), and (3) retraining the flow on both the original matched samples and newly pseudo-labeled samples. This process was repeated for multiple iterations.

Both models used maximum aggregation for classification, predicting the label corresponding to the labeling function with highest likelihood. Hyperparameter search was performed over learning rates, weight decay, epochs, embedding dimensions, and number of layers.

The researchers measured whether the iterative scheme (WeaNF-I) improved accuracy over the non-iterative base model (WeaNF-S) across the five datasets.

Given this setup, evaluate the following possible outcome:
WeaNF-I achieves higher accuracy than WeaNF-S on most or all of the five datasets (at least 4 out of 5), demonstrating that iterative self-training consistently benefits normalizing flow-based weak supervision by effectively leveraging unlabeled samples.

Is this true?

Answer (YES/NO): YES